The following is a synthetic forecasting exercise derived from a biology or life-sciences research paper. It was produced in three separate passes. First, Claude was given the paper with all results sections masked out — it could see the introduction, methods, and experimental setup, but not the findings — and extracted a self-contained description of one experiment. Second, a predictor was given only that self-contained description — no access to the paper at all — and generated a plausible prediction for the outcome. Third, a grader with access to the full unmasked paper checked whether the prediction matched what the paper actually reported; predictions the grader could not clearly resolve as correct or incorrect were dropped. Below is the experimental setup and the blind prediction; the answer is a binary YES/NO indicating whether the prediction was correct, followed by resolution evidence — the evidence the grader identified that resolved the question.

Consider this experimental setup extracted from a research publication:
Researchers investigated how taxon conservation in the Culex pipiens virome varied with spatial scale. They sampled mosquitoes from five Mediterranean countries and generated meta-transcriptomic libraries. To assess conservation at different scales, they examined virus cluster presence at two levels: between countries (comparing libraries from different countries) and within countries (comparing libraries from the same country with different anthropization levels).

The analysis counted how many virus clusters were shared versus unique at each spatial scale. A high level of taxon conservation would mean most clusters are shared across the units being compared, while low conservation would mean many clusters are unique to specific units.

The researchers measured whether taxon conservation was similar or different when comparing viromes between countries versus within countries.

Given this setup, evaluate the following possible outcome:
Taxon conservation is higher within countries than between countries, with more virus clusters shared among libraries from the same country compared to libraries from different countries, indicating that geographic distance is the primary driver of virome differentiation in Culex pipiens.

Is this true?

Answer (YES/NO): NO